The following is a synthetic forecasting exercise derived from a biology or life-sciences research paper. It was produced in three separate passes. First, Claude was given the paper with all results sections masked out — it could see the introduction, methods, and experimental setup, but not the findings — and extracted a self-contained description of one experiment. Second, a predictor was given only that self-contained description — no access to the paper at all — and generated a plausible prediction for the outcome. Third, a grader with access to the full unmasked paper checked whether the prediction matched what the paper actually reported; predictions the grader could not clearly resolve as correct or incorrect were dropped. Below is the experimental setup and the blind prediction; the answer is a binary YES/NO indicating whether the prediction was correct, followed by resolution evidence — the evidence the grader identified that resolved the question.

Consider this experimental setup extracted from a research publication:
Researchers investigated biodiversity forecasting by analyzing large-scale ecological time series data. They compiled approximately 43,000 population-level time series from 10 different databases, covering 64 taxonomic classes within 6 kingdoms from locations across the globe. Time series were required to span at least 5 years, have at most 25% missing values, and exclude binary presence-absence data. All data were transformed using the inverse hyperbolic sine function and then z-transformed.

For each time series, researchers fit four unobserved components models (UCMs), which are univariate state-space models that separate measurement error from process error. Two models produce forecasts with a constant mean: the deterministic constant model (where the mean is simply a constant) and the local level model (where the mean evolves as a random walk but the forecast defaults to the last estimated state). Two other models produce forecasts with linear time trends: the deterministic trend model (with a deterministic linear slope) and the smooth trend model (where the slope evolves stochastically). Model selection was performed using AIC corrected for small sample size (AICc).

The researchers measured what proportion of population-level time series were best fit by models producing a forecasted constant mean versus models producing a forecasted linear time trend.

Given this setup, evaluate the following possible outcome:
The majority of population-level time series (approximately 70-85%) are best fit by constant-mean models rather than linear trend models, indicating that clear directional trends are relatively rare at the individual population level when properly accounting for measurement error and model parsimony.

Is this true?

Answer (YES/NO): YES